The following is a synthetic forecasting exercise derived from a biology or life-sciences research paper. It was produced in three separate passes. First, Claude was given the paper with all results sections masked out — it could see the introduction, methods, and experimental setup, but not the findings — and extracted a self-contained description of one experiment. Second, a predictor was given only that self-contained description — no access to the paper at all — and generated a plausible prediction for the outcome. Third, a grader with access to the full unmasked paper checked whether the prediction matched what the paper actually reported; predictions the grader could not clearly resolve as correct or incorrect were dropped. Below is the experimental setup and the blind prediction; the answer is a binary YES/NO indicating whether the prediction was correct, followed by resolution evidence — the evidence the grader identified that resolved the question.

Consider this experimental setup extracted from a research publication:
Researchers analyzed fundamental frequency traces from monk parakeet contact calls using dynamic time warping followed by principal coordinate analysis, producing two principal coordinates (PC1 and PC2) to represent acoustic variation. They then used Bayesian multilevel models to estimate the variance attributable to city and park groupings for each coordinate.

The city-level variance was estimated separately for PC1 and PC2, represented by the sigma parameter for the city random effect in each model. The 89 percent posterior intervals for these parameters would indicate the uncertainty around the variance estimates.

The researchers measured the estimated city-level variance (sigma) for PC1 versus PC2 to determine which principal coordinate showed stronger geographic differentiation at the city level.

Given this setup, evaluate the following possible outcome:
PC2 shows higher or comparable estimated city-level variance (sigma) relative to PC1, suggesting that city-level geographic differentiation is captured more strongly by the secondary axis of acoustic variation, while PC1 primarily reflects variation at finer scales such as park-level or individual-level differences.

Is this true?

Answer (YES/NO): YES